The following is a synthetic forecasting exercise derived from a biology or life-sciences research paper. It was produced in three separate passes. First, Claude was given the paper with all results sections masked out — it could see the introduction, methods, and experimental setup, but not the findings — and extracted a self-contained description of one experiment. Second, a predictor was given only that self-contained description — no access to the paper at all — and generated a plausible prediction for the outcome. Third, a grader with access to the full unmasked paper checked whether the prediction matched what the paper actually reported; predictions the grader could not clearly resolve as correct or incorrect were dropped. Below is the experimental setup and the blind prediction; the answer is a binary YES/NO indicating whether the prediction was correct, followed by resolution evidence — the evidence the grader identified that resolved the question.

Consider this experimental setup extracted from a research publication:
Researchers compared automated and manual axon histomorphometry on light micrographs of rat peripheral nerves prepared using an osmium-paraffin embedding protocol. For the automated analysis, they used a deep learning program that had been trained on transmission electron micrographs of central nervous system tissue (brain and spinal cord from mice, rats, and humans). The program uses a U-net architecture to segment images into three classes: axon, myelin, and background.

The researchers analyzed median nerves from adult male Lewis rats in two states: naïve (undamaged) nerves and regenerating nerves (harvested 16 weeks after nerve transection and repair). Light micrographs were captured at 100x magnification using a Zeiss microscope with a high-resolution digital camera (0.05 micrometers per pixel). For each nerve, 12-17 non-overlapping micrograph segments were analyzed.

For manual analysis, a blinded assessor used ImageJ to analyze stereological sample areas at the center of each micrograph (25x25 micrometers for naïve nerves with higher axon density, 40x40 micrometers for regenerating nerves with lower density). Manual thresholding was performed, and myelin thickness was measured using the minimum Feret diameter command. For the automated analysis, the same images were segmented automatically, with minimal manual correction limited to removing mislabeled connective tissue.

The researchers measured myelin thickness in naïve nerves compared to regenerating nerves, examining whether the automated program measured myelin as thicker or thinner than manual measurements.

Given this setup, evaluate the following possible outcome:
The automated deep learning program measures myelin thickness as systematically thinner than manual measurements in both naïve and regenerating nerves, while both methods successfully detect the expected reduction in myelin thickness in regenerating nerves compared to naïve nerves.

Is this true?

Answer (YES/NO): NO